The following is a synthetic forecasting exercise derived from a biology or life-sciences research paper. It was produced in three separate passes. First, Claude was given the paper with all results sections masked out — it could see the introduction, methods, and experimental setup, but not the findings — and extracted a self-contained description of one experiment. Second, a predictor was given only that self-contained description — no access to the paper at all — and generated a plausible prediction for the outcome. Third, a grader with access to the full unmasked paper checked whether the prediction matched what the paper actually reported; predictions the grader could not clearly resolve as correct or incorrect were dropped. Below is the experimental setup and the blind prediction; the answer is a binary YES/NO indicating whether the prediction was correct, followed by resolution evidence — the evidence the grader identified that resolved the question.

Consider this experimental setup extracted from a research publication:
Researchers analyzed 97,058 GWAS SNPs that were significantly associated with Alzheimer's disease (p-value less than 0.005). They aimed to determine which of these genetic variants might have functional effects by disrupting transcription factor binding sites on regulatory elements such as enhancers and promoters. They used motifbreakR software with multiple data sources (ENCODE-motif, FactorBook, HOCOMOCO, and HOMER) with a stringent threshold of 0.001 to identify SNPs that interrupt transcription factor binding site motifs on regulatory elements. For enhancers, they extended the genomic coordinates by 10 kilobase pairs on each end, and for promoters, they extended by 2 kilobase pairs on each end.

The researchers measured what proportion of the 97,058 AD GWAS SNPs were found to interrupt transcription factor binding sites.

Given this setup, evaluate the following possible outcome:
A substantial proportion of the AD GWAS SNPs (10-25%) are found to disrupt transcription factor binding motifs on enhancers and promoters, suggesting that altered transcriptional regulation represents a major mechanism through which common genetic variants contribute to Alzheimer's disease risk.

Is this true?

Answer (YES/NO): NO